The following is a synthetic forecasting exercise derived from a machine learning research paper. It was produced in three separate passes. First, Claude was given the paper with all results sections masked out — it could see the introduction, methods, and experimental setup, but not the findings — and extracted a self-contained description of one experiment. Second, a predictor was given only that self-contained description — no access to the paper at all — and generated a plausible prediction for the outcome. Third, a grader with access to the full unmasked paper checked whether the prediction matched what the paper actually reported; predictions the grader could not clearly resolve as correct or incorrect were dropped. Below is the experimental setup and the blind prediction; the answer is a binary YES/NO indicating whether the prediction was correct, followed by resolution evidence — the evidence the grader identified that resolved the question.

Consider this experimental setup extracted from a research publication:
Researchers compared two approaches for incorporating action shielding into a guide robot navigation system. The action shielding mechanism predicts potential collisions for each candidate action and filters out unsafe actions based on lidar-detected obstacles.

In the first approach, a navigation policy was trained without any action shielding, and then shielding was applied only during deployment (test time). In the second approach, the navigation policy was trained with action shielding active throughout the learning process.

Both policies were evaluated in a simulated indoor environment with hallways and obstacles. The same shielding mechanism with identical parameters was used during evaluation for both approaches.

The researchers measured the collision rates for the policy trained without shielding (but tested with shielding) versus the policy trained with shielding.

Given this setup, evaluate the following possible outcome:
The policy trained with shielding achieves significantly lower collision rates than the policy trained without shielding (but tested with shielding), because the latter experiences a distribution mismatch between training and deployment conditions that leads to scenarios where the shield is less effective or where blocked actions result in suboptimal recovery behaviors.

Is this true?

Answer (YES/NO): NO